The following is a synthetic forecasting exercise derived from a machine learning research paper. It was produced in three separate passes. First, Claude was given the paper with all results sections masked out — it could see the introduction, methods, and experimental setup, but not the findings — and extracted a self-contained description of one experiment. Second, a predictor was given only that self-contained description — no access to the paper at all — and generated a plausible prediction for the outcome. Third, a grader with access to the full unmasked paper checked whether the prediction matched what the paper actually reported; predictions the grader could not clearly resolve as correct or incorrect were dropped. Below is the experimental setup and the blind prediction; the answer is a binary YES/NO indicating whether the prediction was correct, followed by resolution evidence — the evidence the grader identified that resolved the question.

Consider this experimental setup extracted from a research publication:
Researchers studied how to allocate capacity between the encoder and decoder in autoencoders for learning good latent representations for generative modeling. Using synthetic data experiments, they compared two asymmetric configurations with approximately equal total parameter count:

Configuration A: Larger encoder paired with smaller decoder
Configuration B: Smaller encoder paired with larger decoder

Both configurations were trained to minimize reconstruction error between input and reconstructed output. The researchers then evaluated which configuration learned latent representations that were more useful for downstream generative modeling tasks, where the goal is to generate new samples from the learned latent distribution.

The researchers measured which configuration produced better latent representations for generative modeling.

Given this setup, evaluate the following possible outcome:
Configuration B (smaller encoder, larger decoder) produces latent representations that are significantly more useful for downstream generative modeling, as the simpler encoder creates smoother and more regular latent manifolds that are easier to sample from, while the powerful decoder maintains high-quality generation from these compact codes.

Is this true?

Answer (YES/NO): NO